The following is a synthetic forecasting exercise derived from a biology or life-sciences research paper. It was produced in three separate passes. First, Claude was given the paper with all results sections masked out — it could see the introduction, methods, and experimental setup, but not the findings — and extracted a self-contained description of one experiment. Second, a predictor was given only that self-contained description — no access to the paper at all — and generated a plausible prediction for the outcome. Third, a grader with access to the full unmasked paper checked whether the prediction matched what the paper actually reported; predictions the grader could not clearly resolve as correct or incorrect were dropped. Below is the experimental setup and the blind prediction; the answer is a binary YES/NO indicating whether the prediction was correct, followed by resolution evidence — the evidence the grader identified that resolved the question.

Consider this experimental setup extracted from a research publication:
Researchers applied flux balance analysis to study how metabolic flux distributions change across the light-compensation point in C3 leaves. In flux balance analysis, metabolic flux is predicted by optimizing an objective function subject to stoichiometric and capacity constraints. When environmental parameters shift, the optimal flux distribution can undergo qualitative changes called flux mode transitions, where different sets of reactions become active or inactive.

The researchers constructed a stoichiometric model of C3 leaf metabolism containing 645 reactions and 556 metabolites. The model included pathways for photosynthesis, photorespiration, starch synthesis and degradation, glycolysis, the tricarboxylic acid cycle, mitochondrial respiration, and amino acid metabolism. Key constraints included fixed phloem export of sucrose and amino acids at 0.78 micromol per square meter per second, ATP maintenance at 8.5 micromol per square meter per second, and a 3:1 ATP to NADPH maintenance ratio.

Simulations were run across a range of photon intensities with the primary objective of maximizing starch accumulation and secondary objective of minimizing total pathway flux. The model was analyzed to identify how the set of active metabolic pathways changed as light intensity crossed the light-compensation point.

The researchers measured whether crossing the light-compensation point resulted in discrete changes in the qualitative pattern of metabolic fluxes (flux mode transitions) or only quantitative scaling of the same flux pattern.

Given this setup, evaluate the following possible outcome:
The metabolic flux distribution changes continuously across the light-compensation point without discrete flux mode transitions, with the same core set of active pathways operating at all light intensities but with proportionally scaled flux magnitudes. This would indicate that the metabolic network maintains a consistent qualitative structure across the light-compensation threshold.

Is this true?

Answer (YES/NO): NO